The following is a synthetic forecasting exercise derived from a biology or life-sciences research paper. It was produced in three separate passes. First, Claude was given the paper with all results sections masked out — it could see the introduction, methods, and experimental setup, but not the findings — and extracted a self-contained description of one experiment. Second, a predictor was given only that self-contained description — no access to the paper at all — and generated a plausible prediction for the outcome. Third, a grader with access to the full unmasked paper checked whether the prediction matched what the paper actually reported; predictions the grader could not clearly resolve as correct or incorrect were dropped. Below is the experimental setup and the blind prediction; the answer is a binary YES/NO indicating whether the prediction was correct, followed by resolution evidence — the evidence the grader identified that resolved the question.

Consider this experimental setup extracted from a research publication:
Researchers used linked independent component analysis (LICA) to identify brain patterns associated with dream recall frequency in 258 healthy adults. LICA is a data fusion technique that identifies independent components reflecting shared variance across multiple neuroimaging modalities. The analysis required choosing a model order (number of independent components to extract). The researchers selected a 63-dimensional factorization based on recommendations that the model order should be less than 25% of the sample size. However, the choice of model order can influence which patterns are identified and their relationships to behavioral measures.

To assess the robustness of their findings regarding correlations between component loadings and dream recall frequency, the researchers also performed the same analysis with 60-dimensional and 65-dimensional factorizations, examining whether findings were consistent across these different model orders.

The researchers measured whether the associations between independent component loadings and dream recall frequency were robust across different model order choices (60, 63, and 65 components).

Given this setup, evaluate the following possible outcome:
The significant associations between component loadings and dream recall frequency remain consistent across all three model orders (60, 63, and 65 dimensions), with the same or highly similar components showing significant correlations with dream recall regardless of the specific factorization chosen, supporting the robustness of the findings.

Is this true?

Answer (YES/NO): YES